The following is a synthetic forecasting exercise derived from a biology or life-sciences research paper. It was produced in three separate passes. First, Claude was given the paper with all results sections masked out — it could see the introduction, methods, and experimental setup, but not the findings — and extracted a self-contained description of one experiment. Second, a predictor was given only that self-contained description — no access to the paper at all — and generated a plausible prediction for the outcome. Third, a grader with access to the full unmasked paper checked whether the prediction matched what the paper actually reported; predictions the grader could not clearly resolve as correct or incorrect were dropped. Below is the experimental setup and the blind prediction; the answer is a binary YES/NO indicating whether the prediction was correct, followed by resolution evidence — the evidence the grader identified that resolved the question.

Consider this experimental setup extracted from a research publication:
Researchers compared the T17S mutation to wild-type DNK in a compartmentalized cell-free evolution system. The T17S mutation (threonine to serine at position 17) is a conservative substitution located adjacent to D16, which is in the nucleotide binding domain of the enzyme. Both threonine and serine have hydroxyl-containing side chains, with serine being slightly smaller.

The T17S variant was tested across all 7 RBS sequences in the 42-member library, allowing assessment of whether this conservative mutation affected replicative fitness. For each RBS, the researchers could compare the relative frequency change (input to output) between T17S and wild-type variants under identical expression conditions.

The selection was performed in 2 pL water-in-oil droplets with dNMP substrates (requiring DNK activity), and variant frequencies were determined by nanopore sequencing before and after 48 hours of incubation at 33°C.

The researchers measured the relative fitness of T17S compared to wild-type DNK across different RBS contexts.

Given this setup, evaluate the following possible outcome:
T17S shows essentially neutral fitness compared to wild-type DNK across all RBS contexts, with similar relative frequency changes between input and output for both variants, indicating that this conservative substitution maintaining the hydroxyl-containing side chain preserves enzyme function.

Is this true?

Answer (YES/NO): NO